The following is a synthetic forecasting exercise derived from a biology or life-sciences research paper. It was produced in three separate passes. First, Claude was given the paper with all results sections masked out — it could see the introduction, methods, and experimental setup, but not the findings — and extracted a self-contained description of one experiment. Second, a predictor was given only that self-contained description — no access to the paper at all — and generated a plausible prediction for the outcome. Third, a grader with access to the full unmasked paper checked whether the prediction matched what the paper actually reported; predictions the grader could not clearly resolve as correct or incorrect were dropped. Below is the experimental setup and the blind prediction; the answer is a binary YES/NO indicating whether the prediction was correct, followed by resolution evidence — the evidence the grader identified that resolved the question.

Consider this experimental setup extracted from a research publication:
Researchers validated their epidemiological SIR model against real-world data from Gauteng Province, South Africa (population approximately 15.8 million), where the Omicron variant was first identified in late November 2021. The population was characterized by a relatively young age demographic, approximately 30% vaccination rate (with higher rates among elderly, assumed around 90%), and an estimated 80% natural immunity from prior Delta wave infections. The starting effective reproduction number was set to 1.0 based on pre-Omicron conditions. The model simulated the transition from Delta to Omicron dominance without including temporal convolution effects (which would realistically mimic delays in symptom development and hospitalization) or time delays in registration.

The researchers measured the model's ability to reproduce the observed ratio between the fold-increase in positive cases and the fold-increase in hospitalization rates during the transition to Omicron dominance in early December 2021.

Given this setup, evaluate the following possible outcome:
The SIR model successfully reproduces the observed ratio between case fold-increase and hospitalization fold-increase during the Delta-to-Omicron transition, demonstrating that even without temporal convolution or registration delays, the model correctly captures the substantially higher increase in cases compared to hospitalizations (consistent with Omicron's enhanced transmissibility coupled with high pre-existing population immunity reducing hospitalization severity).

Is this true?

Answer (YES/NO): YES